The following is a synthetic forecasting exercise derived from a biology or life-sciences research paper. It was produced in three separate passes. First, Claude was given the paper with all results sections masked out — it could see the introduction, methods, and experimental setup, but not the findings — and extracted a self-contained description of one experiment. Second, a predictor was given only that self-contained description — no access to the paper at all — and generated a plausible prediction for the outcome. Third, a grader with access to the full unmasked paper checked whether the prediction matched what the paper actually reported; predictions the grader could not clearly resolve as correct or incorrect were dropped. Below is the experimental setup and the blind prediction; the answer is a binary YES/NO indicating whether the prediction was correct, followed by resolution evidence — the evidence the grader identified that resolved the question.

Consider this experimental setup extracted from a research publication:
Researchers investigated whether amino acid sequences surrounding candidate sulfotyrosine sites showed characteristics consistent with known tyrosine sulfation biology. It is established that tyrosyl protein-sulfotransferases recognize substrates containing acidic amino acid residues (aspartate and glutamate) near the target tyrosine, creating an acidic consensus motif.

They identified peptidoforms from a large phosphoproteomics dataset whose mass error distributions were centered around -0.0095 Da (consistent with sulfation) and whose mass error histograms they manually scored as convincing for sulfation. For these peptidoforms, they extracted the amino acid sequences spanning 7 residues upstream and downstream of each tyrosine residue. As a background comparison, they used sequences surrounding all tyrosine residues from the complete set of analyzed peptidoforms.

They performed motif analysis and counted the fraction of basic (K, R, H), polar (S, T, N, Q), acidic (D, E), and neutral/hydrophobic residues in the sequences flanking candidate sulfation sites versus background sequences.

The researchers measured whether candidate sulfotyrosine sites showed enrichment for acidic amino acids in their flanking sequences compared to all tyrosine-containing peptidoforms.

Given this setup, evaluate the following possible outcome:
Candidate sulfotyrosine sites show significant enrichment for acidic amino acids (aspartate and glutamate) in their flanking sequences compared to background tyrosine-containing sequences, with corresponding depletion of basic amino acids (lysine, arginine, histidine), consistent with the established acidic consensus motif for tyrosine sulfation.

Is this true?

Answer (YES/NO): YES